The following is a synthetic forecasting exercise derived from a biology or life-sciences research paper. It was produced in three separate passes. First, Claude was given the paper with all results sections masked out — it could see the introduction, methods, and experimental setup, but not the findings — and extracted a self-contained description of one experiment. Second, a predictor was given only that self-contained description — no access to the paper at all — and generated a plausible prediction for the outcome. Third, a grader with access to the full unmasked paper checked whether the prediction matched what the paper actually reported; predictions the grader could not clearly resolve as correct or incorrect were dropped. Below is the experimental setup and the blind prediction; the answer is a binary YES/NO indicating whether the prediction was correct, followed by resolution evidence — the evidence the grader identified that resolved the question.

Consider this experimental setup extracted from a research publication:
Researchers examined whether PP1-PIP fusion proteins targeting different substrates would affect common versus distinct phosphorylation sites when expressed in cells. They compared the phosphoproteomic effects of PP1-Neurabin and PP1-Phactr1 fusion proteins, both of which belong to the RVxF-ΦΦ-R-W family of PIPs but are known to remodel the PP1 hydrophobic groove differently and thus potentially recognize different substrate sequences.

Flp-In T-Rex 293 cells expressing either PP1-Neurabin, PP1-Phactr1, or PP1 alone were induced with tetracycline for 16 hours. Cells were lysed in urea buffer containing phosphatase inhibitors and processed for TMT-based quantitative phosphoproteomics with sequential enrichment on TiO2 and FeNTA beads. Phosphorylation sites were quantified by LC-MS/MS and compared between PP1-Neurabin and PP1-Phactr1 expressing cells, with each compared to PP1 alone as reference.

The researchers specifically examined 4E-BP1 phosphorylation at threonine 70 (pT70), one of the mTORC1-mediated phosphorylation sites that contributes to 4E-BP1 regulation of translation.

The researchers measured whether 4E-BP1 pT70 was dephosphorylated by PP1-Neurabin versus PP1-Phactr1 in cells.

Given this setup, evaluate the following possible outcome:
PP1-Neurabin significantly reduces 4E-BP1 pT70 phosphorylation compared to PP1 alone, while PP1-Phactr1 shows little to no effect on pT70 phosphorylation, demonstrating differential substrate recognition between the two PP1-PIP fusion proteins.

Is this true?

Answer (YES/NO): YES